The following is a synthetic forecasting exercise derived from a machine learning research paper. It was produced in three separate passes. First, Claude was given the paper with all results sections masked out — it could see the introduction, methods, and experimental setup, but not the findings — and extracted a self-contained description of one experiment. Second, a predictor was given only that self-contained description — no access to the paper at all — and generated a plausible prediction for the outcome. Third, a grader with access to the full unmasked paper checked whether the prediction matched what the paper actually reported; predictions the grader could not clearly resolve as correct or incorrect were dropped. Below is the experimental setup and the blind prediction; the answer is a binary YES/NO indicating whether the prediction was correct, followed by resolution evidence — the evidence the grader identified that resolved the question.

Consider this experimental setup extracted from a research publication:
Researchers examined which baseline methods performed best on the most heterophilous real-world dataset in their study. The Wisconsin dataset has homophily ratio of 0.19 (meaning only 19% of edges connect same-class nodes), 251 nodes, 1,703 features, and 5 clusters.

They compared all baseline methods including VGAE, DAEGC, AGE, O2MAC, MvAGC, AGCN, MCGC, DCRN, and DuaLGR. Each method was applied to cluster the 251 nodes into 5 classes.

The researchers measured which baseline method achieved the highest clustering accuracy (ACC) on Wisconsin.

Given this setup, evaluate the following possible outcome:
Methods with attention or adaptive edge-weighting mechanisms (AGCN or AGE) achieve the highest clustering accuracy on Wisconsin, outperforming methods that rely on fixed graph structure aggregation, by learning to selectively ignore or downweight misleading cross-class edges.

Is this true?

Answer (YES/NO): NO